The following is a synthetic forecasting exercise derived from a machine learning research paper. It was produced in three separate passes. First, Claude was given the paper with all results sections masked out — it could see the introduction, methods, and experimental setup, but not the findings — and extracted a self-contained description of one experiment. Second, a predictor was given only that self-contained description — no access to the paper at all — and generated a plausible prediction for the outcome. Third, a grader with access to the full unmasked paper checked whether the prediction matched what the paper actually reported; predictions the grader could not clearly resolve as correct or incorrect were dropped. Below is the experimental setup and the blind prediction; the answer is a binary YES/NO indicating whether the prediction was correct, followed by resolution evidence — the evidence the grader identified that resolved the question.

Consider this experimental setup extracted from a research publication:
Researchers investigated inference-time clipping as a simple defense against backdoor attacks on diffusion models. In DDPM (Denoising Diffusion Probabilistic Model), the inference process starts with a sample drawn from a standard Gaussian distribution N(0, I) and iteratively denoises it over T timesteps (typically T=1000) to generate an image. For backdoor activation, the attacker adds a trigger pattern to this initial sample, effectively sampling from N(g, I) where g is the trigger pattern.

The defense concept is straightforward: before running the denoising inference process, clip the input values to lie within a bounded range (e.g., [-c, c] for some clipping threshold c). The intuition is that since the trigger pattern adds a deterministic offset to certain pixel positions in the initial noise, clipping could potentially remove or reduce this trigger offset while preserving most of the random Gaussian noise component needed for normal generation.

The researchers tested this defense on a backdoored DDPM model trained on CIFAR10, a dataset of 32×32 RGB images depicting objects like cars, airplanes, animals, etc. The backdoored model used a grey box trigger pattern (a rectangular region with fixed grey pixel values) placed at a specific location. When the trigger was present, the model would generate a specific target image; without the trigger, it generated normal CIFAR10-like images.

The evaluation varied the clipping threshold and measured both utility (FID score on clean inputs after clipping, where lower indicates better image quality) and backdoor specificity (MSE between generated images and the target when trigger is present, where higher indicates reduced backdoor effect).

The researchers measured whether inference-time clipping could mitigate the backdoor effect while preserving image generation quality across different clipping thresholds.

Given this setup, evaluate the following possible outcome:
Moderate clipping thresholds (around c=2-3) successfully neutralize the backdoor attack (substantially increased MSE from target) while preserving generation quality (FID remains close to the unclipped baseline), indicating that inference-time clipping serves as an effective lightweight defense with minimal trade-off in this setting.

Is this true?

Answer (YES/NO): NO